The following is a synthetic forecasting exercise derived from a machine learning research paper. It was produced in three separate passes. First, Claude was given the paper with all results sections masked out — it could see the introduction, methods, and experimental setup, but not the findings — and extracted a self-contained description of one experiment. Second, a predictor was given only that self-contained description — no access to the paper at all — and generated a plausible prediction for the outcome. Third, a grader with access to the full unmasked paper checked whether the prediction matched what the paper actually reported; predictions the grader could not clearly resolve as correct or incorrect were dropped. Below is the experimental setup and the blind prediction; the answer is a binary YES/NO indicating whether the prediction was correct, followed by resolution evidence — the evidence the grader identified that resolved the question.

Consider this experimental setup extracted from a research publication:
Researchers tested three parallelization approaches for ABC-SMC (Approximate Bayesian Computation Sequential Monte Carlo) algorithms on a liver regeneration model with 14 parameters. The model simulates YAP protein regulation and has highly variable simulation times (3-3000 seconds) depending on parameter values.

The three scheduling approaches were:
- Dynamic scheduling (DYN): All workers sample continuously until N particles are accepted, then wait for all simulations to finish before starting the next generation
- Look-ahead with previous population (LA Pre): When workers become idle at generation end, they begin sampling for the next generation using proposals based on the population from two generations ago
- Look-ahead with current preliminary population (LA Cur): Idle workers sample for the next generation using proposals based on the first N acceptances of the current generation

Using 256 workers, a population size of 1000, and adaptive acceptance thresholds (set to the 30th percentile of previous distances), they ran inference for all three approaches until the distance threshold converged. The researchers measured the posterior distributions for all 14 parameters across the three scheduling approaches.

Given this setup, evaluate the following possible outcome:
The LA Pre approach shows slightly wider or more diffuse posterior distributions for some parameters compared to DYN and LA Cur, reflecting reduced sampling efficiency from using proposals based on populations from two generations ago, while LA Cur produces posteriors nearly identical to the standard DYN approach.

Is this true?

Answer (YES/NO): NO